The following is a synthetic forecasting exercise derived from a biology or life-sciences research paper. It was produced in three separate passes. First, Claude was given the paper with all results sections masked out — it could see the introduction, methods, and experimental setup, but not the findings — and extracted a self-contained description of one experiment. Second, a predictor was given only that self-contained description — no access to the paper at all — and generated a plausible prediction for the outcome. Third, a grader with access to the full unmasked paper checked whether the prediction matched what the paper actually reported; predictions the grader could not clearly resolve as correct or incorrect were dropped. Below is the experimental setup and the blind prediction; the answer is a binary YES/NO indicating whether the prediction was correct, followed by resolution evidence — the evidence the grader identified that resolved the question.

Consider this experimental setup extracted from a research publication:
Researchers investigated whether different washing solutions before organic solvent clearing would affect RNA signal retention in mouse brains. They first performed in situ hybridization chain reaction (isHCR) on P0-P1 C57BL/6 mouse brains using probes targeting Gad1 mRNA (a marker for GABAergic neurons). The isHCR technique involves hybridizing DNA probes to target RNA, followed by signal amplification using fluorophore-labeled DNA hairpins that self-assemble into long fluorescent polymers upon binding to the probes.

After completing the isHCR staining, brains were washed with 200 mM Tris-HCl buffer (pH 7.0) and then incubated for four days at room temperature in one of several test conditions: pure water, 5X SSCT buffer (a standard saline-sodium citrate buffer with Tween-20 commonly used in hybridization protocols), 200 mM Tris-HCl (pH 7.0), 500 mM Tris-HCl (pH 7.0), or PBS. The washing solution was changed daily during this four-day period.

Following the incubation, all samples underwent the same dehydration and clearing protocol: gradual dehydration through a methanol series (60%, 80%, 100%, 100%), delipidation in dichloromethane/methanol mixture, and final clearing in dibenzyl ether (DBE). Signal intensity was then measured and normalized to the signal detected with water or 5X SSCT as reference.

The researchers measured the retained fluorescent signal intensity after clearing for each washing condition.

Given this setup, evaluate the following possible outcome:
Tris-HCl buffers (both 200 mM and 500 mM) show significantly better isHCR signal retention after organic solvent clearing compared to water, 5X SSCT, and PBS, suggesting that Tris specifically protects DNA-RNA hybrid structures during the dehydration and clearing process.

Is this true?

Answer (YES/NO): NO